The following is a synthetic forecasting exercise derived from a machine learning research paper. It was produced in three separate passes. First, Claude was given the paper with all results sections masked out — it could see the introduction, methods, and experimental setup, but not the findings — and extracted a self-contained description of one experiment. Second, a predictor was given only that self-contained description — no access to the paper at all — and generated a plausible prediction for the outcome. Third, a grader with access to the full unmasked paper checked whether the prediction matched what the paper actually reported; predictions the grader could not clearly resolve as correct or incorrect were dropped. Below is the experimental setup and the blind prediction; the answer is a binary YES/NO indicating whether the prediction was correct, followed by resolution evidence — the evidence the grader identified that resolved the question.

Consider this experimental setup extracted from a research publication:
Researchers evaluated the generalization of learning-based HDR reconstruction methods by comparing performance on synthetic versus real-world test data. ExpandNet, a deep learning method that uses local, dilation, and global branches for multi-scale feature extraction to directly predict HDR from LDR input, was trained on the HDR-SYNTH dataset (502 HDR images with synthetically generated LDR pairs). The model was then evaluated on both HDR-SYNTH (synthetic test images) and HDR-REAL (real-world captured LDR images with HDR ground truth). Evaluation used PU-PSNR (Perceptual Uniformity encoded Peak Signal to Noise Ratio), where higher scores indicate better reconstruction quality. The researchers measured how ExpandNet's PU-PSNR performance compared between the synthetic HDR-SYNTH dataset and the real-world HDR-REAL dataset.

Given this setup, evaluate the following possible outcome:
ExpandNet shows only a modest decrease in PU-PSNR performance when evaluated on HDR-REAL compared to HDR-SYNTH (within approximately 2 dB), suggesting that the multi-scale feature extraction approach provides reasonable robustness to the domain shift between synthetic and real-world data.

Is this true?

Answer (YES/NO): NO